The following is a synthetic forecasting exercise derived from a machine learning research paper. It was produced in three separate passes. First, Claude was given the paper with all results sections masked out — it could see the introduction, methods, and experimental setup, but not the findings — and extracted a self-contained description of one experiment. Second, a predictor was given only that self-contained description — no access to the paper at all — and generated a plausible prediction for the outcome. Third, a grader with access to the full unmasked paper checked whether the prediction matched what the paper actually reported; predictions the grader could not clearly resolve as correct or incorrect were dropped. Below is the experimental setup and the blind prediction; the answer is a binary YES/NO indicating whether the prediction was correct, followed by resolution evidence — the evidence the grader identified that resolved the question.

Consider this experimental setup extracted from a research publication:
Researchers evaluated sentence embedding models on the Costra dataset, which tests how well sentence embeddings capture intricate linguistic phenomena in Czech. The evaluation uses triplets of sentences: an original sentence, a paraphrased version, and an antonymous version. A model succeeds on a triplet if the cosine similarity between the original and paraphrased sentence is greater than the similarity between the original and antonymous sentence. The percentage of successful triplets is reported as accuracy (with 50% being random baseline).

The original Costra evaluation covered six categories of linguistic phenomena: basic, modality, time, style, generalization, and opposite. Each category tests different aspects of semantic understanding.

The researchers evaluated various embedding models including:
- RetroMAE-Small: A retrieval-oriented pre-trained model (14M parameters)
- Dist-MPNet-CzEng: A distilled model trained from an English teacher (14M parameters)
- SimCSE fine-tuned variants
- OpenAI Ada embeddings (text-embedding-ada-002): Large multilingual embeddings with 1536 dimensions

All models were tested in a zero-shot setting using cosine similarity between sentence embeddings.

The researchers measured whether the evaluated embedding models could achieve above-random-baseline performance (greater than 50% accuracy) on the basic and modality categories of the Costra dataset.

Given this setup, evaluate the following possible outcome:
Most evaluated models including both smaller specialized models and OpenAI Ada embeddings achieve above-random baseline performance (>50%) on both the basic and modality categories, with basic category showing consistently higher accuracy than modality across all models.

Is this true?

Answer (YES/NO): NO